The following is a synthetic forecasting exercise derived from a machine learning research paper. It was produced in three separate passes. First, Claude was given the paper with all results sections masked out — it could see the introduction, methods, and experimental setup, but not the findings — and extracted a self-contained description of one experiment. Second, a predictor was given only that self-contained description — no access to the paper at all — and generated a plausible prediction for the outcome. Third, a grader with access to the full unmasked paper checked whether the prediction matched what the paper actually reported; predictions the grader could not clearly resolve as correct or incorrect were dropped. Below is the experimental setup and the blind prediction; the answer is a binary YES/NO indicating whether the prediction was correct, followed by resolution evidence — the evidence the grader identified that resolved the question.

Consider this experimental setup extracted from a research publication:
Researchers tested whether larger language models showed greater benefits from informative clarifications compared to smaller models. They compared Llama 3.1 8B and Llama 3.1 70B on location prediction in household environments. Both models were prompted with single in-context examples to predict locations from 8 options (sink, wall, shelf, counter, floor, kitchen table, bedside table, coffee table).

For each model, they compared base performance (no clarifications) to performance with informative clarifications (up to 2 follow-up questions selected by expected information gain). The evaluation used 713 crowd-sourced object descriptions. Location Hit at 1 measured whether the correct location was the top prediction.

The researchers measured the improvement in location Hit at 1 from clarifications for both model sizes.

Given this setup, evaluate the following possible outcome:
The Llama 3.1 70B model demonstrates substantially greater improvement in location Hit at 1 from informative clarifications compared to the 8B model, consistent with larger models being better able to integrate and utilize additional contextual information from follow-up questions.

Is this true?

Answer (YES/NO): NO